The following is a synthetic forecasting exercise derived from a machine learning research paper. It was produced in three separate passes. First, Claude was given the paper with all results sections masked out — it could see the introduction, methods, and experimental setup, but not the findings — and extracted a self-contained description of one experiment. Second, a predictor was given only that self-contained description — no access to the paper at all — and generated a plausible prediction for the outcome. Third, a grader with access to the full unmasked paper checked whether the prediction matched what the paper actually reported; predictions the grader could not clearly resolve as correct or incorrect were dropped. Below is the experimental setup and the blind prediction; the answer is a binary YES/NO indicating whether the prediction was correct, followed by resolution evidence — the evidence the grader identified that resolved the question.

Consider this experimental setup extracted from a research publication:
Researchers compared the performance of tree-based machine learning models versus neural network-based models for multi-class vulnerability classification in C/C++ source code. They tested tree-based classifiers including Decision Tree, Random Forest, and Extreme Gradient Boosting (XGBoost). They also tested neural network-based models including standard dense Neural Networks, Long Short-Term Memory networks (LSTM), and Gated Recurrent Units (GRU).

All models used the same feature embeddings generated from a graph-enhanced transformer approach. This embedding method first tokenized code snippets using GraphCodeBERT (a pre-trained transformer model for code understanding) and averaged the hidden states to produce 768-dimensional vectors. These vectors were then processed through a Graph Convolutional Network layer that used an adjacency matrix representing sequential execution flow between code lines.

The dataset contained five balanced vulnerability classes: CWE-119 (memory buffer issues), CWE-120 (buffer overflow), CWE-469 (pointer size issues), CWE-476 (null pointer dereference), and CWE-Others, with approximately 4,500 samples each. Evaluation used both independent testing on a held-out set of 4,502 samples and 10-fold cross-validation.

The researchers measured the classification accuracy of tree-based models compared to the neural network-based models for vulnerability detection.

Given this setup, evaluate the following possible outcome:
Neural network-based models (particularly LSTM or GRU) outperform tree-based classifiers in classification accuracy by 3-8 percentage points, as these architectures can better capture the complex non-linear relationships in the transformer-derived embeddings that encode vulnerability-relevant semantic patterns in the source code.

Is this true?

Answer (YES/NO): NO